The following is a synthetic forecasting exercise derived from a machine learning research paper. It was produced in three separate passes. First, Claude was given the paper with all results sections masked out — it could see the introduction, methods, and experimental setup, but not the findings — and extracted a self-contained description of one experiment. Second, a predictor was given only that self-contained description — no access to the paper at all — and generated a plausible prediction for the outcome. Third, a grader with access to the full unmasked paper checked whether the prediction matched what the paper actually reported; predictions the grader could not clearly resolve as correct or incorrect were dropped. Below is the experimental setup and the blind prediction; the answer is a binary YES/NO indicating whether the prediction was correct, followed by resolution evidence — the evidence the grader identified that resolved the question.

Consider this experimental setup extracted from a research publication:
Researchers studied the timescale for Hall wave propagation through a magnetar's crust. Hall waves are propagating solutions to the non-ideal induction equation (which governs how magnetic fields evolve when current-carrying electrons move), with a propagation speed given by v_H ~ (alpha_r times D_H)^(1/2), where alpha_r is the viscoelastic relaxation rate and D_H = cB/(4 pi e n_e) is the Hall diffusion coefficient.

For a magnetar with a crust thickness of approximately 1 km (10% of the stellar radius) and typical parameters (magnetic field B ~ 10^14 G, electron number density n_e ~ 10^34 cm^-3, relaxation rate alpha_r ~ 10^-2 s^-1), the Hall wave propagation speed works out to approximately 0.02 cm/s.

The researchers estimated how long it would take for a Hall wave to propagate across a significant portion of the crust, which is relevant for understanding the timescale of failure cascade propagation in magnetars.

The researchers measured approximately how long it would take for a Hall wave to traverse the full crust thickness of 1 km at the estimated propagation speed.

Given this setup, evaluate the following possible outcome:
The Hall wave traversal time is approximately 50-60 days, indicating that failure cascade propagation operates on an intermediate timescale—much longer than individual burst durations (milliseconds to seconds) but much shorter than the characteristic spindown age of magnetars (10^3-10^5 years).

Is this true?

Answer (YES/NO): NO